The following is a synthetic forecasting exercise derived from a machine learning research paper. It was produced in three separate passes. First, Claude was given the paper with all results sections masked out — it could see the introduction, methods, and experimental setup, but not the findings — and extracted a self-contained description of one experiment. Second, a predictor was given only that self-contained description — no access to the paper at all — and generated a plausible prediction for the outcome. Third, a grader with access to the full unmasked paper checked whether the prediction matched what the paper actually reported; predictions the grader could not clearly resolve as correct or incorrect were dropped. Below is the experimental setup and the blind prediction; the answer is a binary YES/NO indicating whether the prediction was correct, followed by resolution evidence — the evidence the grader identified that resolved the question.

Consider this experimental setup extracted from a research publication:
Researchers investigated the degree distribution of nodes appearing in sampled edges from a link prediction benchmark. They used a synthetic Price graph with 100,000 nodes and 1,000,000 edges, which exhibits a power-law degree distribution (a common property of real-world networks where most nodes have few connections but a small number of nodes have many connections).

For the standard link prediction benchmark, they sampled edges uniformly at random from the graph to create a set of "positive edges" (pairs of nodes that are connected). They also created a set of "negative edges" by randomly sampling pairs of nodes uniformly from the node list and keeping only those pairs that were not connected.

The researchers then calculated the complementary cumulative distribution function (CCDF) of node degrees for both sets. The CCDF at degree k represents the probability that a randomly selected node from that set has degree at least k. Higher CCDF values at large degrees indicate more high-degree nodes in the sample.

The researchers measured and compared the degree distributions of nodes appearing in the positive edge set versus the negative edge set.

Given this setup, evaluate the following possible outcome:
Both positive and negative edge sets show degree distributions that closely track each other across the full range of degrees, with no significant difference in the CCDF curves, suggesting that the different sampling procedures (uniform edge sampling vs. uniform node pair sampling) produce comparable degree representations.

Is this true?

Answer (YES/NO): NO